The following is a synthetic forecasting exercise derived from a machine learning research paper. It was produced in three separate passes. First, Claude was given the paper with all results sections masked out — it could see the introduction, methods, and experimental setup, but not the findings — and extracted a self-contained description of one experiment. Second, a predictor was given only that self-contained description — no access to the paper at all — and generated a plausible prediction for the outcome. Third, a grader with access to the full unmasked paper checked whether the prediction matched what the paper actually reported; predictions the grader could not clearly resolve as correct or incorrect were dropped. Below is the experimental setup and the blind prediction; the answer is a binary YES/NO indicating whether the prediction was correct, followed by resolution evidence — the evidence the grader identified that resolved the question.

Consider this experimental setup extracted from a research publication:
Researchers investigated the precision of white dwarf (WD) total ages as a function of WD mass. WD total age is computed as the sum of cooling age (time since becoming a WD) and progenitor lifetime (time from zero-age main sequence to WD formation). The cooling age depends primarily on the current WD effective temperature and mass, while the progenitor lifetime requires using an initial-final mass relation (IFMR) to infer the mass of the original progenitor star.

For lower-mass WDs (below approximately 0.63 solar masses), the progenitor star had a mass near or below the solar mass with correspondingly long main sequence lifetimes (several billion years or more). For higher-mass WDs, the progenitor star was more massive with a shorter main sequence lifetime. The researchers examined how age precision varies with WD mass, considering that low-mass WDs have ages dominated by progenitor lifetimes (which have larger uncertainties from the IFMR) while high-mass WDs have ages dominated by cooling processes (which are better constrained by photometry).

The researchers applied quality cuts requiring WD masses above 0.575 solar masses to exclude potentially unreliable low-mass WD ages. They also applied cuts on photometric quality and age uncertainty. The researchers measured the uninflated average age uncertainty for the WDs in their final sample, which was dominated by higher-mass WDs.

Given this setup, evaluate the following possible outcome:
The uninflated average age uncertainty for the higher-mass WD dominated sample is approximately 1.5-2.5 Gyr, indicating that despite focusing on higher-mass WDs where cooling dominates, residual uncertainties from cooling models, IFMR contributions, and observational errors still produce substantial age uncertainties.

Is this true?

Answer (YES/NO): NO